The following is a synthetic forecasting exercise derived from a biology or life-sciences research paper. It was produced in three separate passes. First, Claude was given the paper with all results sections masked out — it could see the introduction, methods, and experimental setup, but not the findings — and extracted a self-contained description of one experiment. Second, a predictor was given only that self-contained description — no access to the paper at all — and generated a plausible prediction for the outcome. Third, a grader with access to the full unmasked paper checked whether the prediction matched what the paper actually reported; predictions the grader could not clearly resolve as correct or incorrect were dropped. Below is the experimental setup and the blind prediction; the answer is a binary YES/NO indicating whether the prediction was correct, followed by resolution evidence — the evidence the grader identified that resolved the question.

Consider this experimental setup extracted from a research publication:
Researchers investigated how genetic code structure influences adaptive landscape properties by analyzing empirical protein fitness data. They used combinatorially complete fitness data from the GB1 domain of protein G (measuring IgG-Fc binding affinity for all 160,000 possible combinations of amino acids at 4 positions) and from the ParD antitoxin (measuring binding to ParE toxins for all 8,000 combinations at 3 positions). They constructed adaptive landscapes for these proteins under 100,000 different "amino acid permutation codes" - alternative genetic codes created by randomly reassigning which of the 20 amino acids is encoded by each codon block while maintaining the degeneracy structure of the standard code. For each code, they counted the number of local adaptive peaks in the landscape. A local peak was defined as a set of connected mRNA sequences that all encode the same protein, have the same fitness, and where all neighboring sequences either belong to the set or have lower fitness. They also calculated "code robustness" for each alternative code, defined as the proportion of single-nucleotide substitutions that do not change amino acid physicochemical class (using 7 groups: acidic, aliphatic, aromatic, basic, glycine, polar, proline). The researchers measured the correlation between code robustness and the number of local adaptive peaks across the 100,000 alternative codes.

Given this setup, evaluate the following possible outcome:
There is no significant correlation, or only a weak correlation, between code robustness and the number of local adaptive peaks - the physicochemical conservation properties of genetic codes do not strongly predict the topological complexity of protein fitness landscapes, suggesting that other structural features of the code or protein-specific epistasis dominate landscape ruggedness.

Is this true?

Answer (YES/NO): NO